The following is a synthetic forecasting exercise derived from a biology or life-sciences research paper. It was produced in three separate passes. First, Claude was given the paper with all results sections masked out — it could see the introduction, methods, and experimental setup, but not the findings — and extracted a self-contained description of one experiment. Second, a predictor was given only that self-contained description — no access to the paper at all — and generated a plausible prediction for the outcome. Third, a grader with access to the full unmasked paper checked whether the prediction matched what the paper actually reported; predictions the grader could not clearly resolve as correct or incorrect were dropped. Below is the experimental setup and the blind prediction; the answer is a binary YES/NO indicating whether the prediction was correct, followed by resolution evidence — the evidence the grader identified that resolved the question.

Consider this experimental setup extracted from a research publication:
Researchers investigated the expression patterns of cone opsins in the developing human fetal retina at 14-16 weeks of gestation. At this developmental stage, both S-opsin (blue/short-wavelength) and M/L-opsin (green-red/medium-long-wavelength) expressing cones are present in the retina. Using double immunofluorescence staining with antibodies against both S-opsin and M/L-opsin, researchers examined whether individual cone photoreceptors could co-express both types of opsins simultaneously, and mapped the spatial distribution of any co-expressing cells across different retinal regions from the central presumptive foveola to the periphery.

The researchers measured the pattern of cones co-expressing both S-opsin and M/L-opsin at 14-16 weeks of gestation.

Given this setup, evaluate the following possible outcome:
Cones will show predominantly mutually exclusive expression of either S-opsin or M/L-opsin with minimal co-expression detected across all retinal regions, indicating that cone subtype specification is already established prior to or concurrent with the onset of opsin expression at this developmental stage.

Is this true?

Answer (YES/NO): NO